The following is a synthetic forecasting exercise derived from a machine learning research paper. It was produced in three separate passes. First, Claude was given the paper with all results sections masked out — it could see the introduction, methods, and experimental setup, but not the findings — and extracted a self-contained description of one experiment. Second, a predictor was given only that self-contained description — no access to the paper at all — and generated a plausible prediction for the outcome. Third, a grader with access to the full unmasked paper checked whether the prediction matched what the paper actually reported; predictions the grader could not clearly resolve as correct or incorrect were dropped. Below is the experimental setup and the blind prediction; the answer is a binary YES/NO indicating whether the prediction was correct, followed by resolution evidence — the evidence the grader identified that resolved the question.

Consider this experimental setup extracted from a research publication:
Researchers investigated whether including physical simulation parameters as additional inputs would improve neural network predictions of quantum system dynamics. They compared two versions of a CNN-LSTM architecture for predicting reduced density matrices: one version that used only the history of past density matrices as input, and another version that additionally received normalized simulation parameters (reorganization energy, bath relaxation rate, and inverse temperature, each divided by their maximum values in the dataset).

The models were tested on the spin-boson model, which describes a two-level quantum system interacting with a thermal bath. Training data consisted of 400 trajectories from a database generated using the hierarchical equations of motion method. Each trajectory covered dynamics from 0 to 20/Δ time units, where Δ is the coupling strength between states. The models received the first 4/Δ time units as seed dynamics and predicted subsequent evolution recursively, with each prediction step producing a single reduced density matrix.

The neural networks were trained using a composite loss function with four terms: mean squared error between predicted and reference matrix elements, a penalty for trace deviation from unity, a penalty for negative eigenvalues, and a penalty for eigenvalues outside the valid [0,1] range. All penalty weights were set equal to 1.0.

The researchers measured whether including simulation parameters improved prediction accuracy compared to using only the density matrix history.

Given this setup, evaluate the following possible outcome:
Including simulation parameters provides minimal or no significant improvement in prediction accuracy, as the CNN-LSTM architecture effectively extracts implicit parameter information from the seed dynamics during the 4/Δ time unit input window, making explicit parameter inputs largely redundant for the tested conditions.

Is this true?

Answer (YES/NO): YES